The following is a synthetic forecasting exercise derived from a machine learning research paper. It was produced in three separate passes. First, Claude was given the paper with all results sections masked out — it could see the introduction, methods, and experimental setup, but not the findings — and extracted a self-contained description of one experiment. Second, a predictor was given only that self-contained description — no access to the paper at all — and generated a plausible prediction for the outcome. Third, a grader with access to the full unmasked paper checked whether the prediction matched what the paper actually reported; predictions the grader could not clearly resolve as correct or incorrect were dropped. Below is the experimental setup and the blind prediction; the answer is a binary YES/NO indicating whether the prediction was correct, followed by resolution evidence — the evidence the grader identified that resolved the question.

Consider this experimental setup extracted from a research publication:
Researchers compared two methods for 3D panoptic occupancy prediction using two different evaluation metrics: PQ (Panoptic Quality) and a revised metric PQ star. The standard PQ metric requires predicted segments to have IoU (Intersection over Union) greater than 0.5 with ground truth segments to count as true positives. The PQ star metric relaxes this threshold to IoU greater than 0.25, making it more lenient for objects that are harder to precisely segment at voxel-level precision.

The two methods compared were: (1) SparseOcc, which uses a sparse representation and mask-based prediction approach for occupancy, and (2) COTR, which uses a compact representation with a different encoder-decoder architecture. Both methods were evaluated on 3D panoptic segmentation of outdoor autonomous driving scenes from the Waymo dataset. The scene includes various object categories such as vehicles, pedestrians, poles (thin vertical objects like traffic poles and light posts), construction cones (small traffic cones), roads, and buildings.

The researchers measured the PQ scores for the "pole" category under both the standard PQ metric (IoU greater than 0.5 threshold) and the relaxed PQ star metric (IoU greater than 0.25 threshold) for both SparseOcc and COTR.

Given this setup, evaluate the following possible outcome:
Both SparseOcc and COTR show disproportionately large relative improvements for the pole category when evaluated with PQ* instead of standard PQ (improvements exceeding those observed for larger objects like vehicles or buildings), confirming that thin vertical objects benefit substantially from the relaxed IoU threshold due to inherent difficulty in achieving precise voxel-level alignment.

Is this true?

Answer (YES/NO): YES